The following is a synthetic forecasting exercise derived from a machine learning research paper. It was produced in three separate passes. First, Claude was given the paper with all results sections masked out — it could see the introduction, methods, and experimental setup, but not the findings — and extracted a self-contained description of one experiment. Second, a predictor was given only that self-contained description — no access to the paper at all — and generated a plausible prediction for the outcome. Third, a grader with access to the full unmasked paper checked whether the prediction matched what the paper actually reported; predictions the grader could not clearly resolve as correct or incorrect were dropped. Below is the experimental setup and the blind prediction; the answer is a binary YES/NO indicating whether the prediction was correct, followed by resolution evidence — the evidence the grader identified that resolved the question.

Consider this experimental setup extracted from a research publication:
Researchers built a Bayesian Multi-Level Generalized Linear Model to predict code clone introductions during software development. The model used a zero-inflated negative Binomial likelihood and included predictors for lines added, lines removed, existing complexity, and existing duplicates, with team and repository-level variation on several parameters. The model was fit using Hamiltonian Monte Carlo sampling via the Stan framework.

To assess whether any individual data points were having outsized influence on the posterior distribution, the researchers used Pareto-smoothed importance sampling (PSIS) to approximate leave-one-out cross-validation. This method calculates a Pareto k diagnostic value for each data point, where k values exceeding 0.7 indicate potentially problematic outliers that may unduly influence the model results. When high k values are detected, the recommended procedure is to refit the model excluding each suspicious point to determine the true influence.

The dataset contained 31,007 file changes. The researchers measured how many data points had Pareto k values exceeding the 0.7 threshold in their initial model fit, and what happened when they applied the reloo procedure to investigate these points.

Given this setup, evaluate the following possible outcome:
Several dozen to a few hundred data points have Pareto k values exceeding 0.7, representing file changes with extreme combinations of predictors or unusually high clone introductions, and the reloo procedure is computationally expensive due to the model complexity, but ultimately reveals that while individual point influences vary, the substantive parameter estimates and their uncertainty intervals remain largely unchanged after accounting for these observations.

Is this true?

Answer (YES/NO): NO